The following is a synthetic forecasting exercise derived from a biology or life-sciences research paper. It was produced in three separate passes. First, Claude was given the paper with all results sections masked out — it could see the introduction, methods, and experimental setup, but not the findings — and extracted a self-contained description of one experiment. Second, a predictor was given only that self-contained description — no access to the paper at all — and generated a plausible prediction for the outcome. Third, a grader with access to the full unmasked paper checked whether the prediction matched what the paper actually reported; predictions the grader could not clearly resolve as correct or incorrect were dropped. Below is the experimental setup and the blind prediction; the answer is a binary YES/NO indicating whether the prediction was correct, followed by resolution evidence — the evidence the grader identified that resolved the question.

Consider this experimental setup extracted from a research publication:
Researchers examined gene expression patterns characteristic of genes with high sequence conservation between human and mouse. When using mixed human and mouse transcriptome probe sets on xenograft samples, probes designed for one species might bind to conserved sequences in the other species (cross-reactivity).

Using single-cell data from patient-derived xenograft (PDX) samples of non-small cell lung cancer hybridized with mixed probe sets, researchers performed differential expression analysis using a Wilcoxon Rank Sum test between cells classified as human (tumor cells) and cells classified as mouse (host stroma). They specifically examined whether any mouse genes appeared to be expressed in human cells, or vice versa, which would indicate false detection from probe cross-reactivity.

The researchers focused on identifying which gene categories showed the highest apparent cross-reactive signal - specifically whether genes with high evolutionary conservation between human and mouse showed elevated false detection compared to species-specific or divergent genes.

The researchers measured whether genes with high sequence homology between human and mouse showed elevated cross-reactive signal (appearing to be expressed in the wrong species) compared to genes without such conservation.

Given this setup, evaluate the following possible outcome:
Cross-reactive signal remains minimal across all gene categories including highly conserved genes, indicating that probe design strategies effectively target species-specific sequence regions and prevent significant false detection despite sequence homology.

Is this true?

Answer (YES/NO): NO